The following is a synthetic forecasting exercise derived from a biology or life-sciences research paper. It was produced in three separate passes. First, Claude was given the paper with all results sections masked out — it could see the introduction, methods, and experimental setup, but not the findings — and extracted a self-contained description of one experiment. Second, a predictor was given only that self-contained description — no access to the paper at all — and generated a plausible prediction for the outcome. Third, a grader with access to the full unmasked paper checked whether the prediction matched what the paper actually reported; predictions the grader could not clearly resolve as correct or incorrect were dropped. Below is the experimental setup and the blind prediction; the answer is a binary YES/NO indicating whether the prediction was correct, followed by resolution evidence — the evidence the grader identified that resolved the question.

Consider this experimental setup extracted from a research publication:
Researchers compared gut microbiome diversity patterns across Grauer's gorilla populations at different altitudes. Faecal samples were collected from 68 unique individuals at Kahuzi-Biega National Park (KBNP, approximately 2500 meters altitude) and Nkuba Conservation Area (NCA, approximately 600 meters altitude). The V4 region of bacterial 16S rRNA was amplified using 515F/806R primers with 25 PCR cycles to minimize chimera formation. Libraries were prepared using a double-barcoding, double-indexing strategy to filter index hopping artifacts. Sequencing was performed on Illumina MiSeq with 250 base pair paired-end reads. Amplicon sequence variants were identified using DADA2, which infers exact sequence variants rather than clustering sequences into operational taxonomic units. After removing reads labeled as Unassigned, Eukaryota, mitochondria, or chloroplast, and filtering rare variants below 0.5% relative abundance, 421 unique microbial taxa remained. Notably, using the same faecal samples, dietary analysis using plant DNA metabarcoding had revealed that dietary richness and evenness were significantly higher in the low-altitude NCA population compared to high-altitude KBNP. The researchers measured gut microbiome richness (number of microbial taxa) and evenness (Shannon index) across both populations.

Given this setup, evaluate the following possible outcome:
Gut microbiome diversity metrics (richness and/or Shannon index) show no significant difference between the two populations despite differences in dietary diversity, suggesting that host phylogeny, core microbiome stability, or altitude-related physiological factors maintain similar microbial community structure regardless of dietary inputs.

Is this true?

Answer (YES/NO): NO